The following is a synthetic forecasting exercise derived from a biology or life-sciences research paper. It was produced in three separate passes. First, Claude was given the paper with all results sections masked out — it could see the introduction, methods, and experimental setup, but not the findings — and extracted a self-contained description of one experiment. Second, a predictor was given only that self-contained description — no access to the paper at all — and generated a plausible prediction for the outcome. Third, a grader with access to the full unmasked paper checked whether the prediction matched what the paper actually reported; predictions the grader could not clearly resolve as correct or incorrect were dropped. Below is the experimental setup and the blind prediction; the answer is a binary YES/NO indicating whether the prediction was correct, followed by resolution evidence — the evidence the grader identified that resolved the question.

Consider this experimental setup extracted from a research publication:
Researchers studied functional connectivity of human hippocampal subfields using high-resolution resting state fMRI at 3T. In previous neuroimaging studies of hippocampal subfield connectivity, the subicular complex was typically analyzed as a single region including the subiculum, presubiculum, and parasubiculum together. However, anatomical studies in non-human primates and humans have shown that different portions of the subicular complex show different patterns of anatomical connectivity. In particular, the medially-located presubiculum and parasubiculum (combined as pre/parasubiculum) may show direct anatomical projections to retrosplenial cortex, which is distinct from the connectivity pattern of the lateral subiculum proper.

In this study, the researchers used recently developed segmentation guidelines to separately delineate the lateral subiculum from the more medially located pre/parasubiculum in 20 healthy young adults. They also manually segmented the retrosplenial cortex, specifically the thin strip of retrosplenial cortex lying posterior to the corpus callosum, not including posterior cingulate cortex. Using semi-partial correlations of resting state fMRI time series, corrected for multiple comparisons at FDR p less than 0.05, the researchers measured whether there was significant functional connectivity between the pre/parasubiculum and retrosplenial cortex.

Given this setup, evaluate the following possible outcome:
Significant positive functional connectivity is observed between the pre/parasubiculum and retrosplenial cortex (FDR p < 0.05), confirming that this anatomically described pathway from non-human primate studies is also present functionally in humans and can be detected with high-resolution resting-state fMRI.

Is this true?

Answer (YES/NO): YES